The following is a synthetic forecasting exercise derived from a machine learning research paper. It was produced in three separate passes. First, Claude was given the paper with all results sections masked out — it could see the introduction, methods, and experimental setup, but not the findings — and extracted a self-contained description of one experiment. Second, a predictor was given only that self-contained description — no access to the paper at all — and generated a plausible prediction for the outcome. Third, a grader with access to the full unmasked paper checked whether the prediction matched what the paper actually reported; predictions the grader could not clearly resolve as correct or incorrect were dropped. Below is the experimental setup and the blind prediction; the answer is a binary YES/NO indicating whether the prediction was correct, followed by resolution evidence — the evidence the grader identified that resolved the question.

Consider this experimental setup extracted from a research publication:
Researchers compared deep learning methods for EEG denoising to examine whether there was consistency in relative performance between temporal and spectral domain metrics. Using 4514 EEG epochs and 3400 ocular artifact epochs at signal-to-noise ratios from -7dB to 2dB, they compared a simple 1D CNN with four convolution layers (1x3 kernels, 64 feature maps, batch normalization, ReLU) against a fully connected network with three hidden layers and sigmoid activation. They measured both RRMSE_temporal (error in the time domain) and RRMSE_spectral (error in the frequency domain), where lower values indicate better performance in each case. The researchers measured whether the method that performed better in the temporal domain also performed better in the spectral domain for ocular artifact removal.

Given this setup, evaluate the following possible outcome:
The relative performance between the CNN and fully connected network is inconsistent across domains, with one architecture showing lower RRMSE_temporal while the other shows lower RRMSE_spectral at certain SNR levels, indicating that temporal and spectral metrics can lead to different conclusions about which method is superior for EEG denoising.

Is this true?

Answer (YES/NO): NO